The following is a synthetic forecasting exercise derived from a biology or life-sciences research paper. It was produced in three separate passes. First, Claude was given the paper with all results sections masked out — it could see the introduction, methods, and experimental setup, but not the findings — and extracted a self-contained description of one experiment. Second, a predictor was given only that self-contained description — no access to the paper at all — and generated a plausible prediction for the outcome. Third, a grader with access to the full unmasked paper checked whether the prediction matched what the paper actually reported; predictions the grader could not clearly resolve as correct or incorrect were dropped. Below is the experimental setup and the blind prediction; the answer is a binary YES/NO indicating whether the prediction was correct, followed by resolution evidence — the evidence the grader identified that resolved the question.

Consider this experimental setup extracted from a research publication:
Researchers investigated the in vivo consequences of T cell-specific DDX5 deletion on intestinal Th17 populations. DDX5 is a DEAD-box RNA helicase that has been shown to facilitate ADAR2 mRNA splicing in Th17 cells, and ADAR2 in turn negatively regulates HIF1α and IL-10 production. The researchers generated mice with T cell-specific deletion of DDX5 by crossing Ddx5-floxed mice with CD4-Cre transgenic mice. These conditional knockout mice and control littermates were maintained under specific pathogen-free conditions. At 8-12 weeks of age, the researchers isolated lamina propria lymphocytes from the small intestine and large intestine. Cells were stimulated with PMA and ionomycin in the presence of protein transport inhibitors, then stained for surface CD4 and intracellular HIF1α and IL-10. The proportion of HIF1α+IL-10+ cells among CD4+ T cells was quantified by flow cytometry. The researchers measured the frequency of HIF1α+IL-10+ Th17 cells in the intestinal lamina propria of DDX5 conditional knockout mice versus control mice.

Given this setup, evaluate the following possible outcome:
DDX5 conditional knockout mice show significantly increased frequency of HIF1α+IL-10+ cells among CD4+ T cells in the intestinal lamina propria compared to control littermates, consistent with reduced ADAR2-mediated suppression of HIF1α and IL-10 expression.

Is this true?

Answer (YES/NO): YES